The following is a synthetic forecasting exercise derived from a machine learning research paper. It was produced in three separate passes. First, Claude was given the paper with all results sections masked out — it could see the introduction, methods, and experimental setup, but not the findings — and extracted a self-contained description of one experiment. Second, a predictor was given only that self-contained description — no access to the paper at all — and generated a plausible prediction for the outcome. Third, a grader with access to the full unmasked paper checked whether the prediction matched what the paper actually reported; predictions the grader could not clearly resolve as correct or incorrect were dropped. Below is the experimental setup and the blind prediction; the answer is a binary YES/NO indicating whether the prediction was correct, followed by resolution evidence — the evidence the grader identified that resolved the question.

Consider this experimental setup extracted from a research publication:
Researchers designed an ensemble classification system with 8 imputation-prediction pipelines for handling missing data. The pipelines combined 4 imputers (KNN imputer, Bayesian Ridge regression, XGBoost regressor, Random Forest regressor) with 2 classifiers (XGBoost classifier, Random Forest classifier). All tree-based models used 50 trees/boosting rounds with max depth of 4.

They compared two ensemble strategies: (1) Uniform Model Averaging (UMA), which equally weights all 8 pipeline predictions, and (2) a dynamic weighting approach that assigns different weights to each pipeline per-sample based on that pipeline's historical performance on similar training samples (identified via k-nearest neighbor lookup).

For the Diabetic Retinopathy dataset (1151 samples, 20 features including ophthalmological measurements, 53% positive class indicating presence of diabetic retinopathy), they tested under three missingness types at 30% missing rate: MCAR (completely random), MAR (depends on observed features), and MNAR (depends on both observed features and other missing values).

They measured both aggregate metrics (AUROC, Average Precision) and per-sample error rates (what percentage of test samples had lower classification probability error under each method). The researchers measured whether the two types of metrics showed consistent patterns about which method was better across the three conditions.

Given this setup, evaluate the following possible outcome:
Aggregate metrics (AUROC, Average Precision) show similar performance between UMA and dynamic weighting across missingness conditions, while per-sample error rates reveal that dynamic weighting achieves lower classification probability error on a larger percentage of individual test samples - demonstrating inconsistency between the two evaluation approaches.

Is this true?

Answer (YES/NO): YES